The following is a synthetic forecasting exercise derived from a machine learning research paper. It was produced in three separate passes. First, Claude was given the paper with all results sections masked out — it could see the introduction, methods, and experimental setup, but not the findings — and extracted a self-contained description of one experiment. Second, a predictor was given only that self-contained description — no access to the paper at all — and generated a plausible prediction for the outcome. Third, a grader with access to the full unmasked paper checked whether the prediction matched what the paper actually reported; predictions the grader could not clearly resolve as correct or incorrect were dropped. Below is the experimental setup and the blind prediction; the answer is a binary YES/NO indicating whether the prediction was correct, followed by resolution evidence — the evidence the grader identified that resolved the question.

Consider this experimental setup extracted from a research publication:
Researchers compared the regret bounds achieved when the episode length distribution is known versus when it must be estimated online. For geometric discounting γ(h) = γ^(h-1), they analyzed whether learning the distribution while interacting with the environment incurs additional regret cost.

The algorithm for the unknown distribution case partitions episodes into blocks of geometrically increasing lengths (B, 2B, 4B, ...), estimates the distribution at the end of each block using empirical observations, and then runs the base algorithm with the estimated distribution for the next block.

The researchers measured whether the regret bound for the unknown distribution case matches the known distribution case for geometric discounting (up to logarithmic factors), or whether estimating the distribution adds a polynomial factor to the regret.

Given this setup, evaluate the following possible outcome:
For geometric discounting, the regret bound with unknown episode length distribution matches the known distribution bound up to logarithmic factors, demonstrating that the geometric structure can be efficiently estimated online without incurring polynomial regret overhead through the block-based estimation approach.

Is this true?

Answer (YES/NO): YES